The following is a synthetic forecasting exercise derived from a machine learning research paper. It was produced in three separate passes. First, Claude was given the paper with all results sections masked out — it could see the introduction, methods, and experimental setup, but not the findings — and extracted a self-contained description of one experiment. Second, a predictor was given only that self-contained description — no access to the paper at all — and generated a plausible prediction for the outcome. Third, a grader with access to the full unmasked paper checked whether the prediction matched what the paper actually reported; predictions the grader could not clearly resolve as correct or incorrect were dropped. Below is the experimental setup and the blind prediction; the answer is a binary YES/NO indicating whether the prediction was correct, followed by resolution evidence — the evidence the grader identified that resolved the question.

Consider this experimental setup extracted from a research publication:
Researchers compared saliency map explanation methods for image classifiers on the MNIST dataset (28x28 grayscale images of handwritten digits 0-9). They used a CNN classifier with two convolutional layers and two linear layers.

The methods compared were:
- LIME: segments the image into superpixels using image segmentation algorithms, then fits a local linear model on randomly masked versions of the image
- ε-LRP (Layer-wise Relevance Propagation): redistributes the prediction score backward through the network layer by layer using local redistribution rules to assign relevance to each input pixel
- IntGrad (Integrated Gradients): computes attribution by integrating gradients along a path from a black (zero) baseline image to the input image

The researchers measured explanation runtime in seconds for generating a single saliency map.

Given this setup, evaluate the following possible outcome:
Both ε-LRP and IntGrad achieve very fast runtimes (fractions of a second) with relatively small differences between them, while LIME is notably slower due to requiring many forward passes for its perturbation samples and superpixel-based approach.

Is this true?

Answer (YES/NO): NO